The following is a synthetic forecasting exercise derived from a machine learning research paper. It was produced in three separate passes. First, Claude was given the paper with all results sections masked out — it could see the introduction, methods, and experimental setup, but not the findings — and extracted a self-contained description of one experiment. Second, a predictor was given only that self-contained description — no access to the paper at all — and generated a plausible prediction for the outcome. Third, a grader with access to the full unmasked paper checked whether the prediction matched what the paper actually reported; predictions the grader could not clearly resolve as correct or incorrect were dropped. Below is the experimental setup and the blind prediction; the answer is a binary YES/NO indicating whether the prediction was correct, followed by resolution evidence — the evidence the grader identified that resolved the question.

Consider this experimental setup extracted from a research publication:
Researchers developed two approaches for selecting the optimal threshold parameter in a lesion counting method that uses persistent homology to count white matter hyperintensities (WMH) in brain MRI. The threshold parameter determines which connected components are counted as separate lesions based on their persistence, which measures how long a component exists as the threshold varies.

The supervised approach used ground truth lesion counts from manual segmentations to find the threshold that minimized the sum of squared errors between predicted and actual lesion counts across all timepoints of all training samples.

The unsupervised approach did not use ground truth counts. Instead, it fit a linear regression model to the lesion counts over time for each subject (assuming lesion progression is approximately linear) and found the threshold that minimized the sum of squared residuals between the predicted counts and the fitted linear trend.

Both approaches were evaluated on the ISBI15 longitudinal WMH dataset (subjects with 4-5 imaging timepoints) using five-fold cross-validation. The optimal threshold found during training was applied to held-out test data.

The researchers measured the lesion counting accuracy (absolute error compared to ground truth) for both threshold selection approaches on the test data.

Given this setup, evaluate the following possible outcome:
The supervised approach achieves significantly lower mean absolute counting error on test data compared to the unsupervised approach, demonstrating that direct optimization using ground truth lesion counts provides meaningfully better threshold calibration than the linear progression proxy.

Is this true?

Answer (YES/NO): NO